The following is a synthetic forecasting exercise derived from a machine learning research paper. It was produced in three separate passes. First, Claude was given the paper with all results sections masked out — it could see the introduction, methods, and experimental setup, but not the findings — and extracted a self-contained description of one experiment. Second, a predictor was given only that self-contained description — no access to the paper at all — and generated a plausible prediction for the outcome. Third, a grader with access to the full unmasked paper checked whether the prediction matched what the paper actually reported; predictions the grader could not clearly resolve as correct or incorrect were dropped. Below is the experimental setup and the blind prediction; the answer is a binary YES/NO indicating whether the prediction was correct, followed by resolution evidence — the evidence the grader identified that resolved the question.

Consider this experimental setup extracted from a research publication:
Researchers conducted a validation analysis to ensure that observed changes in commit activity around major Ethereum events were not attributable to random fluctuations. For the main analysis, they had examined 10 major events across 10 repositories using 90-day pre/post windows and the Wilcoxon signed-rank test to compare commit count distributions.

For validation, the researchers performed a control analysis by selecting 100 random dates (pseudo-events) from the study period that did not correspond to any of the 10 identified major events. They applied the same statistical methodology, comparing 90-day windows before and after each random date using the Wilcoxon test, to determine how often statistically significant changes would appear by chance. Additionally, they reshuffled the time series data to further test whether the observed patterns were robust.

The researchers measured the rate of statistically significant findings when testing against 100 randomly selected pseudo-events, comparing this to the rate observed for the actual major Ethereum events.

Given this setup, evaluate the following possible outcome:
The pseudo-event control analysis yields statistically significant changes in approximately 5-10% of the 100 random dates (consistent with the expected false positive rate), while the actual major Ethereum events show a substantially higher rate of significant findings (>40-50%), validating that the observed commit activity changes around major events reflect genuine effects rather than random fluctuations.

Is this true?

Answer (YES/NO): NO